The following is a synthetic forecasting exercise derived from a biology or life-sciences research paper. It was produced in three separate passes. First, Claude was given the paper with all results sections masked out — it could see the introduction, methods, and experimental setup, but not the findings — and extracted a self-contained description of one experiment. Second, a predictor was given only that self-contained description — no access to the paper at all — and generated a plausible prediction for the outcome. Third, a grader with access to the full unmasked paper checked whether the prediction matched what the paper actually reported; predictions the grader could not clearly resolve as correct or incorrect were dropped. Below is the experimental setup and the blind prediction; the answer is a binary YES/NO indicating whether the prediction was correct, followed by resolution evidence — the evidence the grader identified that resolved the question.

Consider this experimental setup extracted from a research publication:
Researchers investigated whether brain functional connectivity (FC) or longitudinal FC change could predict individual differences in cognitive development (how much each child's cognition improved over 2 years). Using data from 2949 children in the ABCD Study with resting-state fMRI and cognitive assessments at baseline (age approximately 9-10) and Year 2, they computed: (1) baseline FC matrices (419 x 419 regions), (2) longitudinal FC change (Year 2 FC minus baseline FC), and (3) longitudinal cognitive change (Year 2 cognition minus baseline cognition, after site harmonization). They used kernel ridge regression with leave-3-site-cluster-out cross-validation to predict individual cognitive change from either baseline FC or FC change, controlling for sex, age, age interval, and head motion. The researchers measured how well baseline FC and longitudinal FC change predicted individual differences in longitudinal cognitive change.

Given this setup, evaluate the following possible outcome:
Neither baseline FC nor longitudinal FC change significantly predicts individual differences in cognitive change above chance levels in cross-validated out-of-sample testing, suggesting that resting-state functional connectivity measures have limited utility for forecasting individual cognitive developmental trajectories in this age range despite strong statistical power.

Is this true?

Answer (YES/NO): NO